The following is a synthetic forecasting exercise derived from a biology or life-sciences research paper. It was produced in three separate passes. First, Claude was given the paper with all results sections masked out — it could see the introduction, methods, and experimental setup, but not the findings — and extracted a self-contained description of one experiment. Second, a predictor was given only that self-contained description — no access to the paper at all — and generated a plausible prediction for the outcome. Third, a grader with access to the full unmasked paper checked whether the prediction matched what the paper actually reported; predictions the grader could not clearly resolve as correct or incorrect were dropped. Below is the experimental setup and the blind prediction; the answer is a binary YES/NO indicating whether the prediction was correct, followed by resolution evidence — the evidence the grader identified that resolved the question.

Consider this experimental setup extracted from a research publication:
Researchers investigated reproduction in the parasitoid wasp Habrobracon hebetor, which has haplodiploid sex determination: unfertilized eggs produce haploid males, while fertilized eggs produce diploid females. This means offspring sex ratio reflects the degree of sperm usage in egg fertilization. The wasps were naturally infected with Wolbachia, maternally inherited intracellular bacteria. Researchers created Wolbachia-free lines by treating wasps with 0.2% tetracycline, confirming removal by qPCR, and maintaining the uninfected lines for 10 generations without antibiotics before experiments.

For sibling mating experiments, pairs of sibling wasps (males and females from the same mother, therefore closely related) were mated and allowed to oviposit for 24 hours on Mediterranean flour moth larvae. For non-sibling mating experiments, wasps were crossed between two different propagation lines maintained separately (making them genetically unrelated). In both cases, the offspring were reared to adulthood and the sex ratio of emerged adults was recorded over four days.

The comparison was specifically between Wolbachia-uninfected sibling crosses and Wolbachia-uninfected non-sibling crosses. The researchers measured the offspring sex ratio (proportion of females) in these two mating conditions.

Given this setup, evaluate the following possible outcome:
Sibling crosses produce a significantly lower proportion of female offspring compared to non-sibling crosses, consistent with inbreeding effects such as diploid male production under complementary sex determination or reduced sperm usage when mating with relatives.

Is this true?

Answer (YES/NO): YES